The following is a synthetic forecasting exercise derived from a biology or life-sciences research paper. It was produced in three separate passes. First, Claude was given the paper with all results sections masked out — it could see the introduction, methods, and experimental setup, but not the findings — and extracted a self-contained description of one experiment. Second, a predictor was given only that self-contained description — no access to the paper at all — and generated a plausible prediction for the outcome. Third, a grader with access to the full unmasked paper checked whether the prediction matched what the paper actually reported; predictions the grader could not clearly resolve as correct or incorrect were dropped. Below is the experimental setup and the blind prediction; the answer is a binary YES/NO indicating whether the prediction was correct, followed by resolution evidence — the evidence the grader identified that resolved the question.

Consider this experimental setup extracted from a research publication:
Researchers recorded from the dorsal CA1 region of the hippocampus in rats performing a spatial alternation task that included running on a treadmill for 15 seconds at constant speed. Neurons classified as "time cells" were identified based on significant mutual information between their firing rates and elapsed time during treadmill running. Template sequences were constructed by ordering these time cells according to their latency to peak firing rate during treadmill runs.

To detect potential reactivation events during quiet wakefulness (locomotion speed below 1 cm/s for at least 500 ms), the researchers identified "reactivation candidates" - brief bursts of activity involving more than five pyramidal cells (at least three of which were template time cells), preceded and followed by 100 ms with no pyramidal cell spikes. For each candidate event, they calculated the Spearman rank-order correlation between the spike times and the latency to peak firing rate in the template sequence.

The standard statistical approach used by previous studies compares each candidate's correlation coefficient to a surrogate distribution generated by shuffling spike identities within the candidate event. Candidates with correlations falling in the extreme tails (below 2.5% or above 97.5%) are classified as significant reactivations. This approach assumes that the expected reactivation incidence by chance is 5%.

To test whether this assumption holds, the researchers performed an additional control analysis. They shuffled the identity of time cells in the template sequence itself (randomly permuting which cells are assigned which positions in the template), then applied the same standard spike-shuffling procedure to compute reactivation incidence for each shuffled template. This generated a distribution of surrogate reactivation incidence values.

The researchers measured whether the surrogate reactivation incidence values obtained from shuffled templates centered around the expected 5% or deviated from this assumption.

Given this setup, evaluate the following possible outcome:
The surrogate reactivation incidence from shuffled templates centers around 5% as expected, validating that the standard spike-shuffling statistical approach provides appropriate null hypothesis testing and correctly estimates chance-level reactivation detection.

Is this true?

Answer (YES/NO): NO